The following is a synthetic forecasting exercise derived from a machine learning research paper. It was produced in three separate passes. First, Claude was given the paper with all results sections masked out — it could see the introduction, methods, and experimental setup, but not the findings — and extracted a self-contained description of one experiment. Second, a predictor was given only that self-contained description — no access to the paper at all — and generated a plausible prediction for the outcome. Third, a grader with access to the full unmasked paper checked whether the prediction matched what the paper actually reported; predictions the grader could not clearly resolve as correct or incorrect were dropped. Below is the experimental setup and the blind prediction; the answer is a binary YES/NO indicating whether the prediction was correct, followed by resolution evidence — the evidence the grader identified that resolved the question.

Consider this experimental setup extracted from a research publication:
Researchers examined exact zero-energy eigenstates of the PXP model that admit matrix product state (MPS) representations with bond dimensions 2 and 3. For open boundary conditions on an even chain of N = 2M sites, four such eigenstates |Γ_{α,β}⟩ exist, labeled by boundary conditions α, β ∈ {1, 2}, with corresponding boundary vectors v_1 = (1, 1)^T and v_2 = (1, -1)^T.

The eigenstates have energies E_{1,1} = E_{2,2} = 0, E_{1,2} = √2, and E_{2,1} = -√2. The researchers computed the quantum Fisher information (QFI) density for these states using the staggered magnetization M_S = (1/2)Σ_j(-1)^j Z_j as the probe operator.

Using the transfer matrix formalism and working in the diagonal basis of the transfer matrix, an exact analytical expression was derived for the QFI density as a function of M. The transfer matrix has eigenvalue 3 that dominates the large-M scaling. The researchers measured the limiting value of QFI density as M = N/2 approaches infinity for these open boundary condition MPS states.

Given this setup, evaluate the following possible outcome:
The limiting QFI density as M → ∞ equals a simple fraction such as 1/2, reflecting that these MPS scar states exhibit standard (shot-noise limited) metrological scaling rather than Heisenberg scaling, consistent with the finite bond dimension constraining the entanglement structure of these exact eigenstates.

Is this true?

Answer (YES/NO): NO